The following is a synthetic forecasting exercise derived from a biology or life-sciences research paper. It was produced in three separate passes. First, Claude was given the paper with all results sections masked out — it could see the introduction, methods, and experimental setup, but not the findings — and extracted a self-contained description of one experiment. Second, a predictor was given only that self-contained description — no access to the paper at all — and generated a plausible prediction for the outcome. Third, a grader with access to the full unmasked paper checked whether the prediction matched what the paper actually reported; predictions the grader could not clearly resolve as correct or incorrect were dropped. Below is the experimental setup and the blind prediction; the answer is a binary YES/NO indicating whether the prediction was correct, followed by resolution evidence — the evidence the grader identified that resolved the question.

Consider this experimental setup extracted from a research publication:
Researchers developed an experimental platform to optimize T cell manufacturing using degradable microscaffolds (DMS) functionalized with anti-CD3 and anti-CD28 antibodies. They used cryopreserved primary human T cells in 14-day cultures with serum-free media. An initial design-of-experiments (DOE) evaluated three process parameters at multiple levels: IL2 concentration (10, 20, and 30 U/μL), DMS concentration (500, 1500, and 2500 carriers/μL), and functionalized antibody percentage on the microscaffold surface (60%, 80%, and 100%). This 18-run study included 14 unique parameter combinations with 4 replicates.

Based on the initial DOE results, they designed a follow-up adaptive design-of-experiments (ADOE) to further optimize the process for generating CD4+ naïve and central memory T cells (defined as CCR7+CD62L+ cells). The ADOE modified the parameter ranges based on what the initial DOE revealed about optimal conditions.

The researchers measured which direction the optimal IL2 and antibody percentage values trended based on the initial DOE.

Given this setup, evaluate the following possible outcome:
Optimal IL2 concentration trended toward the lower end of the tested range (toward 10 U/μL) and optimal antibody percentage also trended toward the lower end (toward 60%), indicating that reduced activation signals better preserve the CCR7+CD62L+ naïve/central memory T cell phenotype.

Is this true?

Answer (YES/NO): NO